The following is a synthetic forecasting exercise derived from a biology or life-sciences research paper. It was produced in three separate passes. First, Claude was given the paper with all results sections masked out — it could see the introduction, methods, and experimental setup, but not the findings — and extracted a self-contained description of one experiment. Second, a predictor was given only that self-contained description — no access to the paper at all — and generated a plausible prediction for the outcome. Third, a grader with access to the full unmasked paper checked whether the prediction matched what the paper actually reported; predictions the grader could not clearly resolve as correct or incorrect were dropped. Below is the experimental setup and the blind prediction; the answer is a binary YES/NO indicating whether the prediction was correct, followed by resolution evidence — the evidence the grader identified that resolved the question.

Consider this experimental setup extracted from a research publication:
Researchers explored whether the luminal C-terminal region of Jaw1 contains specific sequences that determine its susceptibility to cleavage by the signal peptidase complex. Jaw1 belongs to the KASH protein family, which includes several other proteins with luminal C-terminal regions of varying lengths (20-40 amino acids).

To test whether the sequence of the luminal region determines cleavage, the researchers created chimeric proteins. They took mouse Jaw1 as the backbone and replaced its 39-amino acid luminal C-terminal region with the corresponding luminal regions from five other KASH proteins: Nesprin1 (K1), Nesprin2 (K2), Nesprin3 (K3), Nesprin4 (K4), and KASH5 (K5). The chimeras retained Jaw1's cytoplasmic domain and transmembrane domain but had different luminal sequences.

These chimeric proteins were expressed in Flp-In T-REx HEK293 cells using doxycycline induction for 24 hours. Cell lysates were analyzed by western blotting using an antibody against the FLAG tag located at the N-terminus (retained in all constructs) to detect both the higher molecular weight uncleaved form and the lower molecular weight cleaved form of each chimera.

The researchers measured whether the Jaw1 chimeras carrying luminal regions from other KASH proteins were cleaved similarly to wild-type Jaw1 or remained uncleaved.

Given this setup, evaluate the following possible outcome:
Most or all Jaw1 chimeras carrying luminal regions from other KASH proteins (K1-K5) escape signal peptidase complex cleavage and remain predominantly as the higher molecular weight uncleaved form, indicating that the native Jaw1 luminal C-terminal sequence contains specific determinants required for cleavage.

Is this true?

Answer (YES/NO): YES